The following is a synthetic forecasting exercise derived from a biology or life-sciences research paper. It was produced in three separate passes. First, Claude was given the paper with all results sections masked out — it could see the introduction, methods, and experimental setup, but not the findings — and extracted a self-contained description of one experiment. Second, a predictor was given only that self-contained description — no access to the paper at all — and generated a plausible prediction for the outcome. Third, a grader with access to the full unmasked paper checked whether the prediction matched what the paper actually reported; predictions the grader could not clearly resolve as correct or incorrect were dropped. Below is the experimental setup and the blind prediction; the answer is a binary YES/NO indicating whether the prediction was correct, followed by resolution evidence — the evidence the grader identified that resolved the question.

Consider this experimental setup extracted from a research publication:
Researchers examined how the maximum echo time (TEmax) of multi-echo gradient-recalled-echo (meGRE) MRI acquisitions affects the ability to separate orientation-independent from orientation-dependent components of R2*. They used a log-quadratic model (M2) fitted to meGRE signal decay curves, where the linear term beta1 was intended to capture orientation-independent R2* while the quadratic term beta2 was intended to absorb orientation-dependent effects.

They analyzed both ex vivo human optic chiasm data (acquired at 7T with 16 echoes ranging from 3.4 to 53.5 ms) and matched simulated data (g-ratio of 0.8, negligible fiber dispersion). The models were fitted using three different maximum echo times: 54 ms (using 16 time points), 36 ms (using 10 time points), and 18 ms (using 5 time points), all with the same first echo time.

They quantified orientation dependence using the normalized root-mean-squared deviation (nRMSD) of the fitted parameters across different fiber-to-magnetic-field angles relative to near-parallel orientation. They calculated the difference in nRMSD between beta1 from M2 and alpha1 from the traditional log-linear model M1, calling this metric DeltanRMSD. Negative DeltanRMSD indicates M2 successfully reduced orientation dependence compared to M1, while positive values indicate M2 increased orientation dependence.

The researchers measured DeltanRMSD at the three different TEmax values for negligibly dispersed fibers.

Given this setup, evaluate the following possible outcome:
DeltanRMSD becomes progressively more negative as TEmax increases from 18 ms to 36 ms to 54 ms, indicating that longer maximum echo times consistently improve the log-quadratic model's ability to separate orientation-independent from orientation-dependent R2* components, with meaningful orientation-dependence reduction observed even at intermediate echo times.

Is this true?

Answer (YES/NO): NO